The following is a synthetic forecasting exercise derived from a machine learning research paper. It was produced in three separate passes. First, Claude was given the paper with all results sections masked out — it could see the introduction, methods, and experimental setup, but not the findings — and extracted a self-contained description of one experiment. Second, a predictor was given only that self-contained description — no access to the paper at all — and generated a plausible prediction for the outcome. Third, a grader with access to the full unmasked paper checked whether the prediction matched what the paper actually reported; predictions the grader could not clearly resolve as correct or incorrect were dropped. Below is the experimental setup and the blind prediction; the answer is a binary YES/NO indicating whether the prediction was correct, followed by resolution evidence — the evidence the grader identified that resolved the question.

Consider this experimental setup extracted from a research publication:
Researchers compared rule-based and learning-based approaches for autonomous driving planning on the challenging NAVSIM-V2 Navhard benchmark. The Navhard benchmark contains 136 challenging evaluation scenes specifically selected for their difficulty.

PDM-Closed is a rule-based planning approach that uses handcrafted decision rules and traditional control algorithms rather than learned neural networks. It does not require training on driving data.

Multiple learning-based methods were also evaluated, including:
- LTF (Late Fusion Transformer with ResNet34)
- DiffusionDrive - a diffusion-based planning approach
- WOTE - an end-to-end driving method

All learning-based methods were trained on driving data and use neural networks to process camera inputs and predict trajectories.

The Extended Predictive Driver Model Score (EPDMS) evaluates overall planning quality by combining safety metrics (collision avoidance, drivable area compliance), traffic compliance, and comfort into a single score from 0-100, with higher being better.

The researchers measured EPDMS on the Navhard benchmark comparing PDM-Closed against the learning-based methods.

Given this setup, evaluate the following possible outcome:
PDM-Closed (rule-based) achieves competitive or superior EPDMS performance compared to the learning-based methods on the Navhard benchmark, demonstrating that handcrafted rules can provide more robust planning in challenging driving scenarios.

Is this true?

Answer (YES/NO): YES